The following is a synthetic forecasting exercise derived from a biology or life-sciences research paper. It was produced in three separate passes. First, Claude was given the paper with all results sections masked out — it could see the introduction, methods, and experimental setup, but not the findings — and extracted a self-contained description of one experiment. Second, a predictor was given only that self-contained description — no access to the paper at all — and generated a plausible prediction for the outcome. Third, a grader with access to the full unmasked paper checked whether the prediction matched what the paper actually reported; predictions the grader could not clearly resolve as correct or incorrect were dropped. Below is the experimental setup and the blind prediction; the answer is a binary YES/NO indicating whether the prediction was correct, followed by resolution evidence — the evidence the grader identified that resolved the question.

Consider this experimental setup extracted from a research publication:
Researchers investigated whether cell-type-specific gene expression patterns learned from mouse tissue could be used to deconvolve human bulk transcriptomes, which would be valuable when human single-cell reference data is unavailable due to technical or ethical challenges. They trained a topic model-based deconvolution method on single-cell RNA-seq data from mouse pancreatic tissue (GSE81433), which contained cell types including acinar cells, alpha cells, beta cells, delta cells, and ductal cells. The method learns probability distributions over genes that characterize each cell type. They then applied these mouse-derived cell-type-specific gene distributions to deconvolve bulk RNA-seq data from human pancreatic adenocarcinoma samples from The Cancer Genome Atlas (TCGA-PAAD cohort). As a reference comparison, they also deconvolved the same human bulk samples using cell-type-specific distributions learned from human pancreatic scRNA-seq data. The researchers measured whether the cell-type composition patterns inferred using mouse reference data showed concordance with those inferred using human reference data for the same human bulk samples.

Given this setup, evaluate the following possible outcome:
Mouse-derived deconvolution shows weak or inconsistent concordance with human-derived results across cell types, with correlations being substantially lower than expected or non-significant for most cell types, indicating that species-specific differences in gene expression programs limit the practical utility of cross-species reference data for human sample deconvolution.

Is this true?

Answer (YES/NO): NO